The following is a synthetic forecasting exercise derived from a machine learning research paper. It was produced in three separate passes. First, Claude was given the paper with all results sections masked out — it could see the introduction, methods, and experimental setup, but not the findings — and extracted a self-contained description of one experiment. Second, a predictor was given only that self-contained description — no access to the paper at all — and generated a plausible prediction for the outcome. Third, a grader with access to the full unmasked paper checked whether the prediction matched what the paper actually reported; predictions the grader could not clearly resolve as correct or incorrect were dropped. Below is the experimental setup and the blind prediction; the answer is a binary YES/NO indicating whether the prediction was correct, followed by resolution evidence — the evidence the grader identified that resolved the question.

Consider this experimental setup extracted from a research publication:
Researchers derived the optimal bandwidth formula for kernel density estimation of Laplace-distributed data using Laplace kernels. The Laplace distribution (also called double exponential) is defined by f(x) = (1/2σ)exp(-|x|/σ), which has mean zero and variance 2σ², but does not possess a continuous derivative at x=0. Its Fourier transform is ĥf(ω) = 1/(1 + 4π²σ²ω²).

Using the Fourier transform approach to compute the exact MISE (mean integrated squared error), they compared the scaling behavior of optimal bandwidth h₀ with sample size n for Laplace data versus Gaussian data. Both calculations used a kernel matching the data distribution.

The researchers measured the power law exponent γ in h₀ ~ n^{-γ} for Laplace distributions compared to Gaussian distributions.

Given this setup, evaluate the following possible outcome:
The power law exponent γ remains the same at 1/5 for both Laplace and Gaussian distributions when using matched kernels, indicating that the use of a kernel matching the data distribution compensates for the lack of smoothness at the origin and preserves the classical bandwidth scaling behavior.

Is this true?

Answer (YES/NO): NO